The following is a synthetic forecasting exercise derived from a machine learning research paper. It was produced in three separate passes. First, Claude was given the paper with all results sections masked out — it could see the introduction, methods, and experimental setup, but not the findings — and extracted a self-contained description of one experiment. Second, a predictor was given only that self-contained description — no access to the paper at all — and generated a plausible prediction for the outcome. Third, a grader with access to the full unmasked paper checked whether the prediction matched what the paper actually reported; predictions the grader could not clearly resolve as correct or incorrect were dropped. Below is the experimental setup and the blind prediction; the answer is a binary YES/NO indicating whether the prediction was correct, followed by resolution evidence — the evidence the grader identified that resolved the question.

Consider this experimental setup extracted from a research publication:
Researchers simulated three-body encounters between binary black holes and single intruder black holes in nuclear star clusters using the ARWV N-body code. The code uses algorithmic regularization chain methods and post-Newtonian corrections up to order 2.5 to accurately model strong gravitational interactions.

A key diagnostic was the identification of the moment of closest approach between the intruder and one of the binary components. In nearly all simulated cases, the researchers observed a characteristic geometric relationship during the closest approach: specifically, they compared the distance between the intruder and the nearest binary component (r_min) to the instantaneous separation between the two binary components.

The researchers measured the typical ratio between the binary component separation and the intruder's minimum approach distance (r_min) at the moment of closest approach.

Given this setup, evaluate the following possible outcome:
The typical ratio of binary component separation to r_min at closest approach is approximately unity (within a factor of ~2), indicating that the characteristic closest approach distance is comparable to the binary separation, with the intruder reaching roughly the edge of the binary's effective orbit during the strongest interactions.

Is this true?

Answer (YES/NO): NO